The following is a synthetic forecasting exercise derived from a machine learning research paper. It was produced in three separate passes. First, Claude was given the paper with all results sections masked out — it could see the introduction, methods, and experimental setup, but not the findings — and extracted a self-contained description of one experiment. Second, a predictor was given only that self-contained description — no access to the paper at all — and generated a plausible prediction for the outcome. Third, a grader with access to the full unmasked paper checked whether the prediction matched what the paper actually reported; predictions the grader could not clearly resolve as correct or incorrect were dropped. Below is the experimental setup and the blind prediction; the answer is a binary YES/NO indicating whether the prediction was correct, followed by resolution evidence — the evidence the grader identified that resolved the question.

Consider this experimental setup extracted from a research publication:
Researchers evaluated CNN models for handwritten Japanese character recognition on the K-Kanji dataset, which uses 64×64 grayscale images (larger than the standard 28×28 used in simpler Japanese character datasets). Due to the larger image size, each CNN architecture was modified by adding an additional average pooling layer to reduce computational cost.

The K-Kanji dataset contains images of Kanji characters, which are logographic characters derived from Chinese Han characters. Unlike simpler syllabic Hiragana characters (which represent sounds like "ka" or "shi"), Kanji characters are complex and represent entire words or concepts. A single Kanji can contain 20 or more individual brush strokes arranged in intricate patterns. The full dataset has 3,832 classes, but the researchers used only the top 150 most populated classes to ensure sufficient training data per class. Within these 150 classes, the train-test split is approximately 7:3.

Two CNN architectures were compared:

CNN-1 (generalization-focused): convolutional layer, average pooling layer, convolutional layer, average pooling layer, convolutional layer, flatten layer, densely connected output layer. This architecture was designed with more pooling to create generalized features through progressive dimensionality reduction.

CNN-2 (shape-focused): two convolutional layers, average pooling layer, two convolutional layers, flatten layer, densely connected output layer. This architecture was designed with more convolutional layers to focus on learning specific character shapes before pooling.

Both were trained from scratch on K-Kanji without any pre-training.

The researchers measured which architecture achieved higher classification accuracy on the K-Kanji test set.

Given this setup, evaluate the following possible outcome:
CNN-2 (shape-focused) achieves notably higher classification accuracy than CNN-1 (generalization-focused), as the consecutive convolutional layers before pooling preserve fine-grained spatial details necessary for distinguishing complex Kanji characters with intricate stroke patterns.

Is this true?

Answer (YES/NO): NO